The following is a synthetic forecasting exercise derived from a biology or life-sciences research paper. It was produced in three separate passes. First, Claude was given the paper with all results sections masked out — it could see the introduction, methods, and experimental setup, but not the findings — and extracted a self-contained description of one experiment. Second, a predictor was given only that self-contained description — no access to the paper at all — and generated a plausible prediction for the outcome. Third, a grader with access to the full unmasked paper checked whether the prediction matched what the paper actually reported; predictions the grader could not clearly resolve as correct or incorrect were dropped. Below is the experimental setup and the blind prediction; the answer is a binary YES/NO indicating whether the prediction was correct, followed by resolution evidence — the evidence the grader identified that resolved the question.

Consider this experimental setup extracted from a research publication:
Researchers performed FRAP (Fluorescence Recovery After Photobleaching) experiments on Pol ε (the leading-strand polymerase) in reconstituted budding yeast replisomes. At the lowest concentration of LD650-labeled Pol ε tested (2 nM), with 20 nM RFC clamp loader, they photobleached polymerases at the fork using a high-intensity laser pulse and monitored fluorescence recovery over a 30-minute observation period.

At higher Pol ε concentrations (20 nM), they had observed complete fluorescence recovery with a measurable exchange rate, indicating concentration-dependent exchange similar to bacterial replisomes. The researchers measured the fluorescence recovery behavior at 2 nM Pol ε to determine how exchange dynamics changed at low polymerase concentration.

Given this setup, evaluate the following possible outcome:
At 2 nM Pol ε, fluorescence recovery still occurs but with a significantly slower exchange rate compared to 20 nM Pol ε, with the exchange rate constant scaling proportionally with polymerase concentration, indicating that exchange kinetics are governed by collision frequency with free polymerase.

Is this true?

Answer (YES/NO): NO